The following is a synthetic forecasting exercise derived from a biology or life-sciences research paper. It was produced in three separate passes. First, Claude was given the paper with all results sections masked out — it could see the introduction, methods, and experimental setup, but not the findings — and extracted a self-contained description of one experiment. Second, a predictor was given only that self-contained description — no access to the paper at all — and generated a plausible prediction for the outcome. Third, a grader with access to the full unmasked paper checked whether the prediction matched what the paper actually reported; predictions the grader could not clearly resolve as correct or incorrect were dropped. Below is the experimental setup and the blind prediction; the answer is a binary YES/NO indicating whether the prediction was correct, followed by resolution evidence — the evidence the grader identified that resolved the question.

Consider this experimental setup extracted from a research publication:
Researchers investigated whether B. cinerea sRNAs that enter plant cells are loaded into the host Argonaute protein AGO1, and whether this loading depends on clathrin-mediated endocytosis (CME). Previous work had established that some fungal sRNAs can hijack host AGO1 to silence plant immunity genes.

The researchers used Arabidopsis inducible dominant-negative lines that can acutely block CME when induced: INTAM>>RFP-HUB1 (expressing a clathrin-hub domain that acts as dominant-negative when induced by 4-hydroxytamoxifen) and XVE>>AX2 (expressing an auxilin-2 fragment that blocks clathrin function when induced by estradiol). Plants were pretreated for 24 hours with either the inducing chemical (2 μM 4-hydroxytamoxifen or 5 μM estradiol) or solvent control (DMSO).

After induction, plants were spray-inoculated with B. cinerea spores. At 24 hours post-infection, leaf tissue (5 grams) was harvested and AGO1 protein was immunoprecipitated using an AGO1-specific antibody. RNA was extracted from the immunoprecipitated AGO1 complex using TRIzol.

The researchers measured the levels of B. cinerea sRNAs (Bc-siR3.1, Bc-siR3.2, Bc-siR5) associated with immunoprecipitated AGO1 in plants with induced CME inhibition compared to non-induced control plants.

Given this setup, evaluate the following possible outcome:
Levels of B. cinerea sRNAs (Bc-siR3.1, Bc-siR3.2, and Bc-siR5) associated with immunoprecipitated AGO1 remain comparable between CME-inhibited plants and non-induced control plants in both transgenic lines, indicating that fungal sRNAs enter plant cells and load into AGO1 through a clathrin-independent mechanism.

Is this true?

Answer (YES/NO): NO